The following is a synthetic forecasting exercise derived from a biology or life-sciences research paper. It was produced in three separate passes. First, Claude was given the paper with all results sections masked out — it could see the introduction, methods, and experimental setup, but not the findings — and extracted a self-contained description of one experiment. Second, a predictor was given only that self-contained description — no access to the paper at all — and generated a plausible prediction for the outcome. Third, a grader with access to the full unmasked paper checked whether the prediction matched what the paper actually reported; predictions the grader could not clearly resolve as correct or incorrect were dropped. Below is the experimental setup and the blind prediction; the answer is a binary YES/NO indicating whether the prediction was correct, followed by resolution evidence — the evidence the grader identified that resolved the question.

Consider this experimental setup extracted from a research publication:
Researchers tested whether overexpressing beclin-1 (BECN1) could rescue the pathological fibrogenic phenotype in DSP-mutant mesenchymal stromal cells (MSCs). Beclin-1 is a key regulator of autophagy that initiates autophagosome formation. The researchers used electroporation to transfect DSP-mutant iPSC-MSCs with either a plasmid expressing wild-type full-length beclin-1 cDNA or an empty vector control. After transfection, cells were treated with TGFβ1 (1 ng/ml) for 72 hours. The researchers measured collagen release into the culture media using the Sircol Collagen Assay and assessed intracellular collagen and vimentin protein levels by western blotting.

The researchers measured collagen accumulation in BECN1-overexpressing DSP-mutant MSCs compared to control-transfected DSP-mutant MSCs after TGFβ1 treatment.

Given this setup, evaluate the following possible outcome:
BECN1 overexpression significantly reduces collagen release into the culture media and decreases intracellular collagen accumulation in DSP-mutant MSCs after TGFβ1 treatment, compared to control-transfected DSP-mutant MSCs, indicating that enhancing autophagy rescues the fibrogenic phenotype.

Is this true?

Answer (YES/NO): YES